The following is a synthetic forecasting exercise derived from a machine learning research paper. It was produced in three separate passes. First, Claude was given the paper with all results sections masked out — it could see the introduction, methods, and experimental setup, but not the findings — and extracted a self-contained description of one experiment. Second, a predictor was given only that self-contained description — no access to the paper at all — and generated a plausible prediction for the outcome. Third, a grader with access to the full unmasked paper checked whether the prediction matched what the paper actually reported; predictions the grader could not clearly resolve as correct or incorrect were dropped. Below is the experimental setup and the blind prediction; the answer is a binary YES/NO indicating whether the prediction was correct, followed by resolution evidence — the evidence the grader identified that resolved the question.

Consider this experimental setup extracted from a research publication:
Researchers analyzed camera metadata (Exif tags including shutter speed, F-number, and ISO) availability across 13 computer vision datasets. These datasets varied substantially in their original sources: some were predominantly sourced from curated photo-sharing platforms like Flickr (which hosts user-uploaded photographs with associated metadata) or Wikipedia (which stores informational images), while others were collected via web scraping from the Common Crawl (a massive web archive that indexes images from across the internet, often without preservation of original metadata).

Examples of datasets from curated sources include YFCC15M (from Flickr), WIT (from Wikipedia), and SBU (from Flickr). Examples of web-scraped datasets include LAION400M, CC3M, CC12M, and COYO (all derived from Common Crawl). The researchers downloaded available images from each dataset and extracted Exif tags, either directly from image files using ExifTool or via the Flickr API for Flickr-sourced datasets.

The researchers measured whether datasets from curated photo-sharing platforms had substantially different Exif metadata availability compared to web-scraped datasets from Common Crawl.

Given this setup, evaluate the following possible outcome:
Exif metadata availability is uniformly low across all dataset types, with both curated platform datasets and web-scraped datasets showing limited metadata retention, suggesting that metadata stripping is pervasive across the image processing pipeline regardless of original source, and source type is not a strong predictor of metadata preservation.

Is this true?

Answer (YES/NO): NO